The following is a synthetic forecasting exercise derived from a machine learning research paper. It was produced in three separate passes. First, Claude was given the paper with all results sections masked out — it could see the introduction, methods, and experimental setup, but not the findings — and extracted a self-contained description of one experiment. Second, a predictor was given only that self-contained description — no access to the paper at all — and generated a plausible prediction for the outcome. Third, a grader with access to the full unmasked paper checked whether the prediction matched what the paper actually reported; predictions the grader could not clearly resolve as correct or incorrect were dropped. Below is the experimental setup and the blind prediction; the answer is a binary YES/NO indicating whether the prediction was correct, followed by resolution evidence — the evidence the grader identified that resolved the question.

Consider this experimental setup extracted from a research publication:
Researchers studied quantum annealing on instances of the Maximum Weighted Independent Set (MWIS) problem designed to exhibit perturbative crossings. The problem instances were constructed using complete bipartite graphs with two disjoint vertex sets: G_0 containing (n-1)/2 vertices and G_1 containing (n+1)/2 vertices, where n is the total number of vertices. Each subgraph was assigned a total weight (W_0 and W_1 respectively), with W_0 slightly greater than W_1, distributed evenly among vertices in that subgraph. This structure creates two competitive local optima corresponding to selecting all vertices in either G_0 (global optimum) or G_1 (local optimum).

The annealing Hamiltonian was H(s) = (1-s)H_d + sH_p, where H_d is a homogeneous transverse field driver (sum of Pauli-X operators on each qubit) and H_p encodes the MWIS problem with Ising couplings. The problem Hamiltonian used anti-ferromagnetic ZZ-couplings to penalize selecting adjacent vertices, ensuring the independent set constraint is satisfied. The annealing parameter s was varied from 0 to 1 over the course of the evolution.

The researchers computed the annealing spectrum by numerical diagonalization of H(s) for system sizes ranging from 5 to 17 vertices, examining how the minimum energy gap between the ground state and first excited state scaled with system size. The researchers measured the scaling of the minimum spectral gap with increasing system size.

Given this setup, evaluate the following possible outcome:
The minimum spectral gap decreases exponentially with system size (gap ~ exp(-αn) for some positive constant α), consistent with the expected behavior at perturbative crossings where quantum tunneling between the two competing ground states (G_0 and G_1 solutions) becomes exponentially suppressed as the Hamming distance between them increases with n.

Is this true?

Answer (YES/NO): YES